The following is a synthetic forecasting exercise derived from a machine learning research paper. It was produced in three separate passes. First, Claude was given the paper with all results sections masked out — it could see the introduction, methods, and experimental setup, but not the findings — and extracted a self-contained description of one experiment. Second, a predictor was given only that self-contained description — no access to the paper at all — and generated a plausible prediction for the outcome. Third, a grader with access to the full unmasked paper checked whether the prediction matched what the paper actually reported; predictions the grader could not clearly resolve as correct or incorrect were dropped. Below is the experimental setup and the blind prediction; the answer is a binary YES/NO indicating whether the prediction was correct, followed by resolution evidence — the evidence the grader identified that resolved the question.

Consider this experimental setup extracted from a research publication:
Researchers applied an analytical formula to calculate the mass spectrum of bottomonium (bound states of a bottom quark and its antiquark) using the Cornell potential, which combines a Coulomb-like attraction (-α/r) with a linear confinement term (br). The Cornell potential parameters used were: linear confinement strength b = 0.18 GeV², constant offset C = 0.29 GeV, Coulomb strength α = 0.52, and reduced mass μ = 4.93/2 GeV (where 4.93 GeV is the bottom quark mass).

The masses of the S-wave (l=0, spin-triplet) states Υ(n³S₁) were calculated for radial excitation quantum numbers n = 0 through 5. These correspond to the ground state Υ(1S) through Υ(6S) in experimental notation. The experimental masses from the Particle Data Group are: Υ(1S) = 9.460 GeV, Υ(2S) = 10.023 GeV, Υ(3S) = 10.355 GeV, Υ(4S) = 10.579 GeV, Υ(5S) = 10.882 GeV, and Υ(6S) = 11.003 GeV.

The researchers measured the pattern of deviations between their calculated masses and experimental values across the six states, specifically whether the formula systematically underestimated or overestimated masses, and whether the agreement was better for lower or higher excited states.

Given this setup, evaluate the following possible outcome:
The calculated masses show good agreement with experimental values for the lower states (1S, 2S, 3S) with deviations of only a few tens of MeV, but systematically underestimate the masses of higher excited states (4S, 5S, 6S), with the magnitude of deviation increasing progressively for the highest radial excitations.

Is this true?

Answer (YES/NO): NO